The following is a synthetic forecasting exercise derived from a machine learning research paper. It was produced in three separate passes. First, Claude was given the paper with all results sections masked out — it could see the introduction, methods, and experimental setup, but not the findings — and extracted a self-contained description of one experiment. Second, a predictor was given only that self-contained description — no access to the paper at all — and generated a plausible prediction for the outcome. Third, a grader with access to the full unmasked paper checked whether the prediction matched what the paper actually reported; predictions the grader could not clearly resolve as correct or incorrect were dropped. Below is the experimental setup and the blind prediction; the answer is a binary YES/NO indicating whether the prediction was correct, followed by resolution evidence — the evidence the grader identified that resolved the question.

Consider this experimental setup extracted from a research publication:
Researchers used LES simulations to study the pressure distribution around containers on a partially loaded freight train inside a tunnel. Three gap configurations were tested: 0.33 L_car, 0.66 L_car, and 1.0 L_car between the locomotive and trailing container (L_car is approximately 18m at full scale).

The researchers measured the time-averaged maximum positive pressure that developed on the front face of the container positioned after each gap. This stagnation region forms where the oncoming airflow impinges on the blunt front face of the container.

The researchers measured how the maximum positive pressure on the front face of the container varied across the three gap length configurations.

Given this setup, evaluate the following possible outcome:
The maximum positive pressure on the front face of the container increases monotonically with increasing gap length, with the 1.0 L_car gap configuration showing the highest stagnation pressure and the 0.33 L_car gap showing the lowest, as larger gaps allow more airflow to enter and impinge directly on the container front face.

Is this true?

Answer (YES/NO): YES